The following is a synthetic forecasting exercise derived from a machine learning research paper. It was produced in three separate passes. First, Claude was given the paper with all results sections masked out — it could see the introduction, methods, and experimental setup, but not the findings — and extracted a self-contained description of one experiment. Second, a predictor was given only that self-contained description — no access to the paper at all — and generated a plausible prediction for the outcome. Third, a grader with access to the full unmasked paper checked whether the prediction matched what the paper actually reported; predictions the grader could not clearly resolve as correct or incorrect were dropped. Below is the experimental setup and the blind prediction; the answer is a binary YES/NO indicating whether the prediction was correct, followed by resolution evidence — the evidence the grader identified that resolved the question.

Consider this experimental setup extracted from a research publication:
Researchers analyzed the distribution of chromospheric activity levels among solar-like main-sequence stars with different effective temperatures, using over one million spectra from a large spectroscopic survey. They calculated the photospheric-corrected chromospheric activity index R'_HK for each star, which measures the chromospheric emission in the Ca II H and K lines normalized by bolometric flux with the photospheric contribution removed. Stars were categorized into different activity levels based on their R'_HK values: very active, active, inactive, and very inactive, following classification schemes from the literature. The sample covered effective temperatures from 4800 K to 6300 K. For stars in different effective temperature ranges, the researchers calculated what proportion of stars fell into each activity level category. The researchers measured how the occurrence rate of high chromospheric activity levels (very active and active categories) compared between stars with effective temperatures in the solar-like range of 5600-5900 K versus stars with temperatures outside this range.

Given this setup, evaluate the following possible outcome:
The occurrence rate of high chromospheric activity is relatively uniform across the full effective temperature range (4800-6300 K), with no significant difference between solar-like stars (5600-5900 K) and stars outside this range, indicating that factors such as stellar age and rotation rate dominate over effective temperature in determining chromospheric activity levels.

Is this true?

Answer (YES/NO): NO